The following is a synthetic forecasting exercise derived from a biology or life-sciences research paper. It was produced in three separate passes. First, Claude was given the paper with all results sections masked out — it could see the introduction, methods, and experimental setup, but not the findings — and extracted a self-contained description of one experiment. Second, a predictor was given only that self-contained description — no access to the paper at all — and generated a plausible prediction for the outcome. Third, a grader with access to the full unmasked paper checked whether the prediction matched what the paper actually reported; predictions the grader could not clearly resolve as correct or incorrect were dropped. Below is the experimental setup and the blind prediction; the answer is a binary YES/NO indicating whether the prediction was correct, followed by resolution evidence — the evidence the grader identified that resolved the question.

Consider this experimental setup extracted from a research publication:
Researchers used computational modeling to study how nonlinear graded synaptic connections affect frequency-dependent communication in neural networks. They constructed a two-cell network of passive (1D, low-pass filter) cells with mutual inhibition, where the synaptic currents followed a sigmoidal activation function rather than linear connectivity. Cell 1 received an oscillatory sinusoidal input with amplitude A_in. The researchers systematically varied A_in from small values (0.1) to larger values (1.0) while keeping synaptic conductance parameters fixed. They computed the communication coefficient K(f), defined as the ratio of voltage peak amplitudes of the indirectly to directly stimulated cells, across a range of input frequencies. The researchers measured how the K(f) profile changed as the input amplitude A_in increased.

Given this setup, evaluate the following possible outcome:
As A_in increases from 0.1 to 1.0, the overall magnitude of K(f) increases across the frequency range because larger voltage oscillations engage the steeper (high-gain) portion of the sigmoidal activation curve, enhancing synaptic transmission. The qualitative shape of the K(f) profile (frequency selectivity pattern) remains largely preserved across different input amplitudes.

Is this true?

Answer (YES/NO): NO